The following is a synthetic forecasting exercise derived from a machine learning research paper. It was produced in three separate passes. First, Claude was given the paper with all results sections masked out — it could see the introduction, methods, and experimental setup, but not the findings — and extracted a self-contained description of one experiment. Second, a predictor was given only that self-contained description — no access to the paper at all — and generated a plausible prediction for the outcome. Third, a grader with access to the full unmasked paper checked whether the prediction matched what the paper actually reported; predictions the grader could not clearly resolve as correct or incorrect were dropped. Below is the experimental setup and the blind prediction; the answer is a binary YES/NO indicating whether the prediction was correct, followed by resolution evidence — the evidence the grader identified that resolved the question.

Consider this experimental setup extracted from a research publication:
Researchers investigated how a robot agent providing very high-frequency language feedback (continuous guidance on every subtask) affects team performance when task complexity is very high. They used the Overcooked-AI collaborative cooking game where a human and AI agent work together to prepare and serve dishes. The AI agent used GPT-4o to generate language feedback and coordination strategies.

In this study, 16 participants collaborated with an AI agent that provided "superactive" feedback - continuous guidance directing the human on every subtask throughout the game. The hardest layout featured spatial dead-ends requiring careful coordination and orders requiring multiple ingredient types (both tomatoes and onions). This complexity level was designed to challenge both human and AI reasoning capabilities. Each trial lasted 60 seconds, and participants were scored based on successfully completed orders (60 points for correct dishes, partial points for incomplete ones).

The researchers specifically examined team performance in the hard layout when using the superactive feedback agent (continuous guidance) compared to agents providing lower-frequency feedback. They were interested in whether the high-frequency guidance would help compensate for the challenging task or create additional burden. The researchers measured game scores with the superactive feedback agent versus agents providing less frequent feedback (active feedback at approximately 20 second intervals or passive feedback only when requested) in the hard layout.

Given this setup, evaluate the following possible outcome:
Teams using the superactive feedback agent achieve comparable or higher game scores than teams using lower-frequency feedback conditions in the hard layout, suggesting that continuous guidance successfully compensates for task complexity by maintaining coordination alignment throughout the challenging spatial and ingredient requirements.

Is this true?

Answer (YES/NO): NO